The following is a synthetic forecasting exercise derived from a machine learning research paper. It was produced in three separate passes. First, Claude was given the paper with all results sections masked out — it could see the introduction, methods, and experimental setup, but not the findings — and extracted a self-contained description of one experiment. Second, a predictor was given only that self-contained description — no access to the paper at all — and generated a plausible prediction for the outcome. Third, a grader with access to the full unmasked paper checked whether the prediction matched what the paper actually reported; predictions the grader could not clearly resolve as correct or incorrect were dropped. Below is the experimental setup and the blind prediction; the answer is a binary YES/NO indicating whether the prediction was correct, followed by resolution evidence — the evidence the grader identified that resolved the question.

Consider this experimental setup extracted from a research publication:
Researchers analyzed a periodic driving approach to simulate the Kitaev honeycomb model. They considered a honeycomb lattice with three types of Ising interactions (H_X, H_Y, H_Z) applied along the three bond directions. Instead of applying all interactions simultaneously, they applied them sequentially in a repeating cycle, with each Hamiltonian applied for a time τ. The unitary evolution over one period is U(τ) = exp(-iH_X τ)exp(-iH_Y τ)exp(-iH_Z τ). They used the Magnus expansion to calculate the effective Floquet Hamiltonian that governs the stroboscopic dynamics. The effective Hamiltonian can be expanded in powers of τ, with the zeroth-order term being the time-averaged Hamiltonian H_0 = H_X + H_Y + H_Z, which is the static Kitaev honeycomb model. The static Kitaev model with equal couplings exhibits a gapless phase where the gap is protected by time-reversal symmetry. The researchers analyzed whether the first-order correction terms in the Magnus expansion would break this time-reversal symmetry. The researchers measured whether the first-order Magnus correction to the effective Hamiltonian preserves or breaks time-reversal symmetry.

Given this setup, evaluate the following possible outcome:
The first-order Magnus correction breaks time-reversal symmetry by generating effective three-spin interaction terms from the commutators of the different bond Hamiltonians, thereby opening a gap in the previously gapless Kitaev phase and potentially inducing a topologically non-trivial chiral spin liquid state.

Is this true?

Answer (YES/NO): YES